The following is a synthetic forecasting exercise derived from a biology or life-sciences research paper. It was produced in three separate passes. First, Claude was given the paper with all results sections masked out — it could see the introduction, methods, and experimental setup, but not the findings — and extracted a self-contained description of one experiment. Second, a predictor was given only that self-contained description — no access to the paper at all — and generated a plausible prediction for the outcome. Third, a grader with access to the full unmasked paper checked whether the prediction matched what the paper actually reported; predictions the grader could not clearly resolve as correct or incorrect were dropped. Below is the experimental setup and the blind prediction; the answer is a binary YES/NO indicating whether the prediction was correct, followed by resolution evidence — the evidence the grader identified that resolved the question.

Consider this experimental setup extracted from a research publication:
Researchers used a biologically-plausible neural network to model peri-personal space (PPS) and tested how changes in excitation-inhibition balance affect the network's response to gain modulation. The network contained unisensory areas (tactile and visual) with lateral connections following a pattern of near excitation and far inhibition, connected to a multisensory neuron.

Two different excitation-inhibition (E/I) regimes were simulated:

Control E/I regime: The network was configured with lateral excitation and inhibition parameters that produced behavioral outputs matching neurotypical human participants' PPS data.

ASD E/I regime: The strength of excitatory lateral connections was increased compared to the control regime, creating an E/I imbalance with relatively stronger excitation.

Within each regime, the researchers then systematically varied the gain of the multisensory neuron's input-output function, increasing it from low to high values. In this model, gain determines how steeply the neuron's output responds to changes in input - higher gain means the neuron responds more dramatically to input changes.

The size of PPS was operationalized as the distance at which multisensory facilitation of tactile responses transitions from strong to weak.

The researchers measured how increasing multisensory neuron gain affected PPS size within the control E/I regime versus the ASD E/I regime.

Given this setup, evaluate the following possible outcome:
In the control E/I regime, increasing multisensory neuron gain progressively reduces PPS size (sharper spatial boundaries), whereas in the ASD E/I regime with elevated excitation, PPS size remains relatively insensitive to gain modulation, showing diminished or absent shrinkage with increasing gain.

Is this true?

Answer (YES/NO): NO